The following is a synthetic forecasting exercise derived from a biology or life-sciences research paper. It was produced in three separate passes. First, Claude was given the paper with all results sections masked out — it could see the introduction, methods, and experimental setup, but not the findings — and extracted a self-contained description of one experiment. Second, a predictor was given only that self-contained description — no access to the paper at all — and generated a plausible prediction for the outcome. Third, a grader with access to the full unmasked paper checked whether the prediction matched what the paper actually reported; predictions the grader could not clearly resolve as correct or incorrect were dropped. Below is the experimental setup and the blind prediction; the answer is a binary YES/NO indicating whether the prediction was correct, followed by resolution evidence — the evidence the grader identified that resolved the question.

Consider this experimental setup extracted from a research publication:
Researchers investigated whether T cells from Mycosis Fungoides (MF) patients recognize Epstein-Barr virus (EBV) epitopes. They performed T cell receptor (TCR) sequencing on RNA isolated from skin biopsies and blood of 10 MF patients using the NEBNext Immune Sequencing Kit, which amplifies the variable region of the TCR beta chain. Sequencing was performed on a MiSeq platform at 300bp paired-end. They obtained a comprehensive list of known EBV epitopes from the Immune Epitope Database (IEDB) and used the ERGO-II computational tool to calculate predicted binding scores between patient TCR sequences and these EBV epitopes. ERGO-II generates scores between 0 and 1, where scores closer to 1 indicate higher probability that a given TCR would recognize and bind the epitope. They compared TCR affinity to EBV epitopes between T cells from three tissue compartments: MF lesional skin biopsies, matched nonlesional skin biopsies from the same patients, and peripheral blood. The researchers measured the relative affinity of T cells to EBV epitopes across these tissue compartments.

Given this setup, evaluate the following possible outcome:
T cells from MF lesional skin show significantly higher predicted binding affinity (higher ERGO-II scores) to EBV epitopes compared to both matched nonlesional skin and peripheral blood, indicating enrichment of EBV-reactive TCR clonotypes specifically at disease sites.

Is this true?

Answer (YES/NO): NO